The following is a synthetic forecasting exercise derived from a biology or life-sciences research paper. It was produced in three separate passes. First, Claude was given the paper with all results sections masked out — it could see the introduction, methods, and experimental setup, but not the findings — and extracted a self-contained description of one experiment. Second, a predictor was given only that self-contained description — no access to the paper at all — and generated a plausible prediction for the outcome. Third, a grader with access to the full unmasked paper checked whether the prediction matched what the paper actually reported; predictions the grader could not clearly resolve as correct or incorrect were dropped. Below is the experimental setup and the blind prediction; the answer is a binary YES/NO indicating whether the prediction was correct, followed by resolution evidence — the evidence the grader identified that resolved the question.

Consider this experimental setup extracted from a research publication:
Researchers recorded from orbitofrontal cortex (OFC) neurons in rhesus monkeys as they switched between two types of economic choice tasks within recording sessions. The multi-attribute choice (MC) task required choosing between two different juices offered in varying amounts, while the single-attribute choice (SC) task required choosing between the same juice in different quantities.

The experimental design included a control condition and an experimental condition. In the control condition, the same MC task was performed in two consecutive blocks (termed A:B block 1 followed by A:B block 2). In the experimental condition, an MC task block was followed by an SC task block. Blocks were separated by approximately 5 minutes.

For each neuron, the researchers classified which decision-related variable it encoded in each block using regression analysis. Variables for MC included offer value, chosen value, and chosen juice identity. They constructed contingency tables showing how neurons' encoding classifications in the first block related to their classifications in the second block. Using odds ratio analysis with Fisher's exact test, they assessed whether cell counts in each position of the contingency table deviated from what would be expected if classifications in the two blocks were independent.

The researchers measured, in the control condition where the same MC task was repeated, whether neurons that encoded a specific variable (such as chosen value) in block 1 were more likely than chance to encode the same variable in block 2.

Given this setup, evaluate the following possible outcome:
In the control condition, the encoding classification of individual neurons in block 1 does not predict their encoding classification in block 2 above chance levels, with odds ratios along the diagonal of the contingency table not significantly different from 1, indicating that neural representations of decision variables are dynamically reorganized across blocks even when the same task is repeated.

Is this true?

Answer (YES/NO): NO